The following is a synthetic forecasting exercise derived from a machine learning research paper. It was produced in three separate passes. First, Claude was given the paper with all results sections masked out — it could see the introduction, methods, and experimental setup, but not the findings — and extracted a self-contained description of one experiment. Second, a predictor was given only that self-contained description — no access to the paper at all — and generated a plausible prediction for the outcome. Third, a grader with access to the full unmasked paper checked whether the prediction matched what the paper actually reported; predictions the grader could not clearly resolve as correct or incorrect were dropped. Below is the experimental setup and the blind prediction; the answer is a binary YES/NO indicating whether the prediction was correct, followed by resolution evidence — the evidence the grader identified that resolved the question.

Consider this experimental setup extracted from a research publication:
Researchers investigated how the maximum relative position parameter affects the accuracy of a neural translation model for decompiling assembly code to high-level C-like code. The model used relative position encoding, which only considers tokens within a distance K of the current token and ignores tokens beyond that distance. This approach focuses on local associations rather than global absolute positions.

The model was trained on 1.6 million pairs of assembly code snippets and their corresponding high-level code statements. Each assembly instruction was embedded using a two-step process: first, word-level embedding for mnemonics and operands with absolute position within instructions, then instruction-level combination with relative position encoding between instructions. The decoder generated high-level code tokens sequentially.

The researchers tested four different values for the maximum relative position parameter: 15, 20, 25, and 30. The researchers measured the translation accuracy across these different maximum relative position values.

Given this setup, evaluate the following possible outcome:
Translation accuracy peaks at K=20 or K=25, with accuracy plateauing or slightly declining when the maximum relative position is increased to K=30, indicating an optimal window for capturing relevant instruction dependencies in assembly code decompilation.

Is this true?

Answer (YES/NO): NO